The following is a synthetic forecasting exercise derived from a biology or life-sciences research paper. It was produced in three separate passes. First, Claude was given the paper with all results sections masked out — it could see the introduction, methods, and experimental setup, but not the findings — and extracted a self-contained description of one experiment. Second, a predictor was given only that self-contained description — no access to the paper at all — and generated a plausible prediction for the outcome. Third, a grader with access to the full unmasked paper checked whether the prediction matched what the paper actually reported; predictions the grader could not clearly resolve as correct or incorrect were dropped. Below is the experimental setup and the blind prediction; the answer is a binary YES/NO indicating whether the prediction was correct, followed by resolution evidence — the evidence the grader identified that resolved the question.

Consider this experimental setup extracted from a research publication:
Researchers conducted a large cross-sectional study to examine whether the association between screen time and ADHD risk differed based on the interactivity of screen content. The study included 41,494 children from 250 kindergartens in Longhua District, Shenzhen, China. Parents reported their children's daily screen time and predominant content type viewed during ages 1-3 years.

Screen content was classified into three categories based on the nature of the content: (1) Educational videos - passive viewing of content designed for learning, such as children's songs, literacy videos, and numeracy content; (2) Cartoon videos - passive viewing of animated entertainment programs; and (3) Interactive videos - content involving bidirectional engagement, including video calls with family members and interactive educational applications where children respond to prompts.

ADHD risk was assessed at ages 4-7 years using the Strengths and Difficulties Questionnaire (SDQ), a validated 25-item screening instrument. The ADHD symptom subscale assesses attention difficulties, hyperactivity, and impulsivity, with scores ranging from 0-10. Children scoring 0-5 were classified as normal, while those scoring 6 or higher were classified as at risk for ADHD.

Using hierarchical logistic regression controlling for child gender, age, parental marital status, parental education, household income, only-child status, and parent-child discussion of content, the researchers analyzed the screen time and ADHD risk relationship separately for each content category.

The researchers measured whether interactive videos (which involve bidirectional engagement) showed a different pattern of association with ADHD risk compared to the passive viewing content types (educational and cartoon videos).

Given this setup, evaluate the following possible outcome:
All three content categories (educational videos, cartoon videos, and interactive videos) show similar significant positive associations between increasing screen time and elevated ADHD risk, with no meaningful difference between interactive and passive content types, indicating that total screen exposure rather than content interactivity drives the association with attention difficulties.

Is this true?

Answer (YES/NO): NO